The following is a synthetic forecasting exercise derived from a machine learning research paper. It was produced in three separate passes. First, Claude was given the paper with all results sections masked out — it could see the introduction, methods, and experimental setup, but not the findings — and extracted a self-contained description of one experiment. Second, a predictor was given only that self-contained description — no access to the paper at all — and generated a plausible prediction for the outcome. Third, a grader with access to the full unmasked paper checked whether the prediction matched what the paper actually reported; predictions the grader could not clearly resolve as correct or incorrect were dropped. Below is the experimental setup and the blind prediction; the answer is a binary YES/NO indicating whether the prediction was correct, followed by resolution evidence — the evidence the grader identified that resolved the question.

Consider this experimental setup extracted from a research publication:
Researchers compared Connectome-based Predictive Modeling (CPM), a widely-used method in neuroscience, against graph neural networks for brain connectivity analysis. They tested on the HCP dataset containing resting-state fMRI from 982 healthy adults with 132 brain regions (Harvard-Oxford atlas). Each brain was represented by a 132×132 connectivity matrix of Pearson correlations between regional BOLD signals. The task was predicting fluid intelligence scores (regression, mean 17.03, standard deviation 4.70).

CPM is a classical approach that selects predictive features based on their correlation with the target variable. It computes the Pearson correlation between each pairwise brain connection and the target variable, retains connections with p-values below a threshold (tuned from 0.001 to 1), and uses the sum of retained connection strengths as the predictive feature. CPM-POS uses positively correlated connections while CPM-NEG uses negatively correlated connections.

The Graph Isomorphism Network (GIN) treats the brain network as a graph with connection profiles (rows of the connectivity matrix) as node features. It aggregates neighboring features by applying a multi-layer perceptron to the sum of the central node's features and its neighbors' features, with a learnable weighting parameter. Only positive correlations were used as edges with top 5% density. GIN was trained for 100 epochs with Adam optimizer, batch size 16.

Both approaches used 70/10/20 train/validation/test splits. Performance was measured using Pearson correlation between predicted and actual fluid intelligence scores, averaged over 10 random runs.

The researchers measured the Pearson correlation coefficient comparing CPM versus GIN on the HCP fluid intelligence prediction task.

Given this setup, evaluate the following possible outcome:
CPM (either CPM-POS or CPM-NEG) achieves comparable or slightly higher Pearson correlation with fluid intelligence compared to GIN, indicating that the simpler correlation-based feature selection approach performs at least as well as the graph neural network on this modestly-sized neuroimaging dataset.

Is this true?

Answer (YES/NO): YES